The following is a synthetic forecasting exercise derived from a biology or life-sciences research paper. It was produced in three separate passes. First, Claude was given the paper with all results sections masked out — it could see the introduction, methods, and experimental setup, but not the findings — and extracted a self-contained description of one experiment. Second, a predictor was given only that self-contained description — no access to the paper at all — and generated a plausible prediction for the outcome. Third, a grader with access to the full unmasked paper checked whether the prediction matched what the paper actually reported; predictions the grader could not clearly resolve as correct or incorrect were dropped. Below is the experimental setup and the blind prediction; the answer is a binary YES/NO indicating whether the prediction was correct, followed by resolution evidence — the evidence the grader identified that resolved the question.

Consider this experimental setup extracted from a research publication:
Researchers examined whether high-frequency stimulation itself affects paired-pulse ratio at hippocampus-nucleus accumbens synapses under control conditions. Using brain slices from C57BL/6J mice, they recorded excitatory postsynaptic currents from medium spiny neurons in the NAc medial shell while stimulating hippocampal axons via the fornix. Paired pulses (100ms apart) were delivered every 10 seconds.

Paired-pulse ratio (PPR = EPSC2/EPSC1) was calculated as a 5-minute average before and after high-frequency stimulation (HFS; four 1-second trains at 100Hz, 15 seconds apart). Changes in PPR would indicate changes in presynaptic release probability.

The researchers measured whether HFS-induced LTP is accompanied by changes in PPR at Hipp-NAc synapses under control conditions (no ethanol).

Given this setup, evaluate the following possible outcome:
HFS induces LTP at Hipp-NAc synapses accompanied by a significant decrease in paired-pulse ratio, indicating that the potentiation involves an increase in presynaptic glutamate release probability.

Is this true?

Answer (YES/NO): NO